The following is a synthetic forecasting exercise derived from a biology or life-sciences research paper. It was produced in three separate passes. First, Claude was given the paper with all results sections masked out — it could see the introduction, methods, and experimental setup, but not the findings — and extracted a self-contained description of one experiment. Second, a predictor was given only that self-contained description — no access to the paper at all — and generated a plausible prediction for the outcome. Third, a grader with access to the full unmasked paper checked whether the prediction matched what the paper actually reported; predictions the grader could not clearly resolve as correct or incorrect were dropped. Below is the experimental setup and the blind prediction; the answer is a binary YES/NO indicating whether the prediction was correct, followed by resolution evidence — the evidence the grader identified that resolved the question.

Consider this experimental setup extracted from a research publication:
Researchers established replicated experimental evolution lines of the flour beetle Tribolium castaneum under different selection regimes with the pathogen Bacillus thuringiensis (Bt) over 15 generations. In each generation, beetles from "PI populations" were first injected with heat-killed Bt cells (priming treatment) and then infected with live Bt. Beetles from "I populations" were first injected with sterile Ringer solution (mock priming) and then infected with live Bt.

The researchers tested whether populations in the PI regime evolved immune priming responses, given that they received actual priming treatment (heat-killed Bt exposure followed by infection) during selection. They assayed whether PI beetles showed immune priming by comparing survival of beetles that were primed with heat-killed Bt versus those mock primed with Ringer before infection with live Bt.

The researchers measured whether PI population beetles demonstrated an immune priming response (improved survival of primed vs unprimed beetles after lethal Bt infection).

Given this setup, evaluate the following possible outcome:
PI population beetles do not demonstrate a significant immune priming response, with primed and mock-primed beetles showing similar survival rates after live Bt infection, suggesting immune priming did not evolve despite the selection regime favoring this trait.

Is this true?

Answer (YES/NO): YES